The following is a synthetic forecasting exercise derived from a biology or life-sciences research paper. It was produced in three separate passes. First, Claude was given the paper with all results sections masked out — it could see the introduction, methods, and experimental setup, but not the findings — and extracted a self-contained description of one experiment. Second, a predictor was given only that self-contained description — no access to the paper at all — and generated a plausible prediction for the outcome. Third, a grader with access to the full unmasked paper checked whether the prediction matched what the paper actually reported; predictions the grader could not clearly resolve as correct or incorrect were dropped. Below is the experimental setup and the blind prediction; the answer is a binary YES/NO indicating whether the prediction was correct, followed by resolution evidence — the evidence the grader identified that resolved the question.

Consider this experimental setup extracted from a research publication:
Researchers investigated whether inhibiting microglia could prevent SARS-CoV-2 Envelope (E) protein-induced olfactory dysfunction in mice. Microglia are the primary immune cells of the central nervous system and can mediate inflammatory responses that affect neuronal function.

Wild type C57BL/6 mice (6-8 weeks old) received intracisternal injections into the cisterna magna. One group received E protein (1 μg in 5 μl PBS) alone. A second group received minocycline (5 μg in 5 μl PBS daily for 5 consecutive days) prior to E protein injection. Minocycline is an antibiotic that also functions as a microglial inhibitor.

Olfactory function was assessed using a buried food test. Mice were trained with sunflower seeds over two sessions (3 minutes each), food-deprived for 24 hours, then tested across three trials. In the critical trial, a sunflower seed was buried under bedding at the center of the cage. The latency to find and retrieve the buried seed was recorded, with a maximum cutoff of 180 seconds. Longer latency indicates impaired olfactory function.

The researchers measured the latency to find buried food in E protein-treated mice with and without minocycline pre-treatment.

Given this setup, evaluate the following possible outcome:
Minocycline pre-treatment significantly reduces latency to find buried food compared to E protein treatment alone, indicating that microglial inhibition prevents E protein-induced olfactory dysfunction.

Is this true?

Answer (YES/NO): YES